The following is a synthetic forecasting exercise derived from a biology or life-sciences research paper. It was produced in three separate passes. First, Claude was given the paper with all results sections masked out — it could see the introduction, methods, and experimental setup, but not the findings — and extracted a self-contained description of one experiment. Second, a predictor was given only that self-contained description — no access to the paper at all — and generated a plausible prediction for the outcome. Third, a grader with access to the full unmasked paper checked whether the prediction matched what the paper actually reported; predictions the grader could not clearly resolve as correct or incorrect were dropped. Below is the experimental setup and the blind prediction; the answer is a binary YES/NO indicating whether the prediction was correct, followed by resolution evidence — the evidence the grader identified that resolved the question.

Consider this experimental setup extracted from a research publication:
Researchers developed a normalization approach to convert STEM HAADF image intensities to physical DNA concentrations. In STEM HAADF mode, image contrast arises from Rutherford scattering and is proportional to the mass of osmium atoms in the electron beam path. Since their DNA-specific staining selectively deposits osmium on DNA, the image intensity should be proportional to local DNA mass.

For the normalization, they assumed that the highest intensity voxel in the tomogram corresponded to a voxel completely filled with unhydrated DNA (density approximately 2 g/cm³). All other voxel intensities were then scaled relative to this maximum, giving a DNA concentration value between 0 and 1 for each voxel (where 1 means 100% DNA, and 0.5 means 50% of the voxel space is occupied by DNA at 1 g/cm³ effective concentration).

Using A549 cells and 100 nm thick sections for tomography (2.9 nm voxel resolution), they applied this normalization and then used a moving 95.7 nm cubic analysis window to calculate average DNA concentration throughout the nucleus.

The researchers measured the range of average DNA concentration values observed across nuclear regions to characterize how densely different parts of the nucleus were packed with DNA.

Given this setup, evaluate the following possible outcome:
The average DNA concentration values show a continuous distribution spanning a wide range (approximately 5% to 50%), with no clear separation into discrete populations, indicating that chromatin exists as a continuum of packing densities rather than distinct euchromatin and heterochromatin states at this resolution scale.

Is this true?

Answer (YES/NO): YES